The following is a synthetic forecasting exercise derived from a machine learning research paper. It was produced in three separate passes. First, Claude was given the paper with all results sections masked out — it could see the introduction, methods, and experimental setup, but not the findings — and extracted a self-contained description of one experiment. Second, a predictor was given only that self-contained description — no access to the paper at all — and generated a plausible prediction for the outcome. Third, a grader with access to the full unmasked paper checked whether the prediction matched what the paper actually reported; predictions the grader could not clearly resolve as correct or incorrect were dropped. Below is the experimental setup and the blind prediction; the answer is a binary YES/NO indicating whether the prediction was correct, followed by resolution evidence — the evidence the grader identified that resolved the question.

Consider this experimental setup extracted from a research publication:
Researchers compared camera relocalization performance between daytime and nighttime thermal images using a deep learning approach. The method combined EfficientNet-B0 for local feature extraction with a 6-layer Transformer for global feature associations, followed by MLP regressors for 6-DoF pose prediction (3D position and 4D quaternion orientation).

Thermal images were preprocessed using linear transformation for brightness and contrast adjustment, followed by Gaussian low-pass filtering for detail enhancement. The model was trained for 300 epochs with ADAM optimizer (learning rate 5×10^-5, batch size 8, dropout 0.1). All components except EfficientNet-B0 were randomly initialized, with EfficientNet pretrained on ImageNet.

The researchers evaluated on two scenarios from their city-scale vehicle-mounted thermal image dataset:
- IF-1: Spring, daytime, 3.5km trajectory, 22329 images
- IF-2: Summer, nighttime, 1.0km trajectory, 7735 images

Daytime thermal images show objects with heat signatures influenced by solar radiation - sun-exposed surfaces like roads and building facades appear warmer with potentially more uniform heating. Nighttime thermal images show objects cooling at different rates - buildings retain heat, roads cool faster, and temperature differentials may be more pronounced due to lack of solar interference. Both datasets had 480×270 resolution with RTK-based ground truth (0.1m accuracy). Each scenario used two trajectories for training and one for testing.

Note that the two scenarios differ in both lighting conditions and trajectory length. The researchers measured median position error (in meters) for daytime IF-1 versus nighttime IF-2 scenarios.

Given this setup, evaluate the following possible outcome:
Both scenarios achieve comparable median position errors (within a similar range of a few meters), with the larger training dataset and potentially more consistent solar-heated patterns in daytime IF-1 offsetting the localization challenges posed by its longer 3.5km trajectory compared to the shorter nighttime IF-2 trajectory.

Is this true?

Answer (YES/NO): YES